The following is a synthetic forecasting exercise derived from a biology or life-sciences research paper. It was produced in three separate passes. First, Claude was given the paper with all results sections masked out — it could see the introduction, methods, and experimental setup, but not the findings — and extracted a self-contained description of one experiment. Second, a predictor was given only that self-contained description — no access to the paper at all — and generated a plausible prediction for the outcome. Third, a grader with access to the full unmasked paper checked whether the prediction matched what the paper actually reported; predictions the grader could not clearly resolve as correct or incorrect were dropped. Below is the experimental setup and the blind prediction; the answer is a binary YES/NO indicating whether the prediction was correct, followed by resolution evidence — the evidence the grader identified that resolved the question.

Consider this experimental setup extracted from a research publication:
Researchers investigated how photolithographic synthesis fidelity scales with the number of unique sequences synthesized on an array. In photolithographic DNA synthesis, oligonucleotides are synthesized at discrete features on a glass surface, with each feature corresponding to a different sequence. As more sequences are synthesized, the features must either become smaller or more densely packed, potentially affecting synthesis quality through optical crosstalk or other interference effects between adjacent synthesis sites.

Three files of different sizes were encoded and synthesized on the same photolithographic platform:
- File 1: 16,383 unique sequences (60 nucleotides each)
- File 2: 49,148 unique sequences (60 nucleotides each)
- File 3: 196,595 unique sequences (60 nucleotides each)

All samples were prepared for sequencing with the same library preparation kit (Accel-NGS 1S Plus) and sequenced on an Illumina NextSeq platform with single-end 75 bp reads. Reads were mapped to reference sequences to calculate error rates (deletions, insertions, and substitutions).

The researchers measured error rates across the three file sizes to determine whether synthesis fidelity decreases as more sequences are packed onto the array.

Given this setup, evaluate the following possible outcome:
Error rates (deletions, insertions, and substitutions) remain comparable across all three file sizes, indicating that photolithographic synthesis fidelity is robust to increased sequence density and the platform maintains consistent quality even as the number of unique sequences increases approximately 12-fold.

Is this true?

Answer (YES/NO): NO